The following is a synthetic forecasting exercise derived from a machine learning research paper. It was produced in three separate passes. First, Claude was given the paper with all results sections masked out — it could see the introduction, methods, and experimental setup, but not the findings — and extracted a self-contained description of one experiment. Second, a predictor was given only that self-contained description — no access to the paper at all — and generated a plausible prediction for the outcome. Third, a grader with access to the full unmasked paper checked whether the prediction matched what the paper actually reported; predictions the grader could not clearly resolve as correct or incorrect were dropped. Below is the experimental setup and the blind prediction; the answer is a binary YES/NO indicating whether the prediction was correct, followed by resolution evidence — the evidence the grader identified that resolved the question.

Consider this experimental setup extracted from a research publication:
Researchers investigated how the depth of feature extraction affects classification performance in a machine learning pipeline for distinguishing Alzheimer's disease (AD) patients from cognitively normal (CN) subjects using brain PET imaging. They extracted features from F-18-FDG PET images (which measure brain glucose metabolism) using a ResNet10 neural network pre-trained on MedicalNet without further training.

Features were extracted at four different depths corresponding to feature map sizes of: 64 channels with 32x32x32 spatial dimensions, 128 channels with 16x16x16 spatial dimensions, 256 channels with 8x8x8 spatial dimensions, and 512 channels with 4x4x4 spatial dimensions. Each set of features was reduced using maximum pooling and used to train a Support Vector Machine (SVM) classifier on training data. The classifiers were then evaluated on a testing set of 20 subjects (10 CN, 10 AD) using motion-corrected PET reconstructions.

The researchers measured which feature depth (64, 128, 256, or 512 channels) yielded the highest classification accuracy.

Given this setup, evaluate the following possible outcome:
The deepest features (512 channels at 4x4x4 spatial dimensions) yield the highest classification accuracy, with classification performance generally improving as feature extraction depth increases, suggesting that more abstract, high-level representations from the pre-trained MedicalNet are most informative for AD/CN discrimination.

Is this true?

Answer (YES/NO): NO